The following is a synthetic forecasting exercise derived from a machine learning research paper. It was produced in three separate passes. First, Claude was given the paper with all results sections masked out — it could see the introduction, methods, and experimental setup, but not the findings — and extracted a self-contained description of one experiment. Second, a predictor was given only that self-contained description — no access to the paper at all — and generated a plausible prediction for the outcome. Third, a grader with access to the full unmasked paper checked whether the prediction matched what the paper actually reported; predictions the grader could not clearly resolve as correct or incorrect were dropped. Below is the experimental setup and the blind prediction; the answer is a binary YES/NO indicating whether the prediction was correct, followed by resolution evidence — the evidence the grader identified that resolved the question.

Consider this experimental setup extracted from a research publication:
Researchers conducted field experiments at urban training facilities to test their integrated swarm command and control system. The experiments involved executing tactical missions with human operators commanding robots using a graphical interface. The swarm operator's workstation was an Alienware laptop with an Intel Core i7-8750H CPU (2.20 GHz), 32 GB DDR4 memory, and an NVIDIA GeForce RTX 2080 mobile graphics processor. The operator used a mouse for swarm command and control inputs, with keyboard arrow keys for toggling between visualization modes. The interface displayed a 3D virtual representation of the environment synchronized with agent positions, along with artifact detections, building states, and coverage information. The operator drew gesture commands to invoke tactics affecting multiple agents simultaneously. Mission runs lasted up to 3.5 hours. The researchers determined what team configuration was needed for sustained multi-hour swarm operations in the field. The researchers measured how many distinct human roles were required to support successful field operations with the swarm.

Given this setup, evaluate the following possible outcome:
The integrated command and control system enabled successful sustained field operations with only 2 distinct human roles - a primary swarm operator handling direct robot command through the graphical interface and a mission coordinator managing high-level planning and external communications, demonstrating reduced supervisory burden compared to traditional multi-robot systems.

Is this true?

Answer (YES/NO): NO